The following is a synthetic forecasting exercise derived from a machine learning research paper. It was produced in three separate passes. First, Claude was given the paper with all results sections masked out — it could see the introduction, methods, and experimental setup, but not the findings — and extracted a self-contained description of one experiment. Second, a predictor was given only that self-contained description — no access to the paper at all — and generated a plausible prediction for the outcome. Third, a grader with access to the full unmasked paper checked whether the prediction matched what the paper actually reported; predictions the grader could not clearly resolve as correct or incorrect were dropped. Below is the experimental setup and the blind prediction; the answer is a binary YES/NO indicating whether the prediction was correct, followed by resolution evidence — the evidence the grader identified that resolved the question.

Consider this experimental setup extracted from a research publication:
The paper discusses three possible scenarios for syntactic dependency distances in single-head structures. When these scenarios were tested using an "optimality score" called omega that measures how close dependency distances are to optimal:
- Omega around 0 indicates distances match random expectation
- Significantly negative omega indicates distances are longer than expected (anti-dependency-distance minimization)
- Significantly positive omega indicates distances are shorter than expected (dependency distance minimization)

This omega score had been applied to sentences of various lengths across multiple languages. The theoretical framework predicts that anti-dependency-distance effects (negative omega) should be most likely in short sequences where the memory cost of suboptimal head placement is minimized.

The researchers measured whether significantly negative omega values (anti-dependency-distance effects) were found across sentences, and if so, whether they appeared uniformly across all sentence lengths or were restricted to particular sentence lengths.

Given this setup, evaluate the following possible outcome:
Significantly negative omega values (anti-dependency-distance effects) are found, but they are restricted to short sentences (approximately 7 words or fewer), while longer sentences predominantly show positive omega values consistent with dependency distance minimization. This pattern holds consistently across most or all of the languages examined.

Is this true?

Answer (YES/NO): NO